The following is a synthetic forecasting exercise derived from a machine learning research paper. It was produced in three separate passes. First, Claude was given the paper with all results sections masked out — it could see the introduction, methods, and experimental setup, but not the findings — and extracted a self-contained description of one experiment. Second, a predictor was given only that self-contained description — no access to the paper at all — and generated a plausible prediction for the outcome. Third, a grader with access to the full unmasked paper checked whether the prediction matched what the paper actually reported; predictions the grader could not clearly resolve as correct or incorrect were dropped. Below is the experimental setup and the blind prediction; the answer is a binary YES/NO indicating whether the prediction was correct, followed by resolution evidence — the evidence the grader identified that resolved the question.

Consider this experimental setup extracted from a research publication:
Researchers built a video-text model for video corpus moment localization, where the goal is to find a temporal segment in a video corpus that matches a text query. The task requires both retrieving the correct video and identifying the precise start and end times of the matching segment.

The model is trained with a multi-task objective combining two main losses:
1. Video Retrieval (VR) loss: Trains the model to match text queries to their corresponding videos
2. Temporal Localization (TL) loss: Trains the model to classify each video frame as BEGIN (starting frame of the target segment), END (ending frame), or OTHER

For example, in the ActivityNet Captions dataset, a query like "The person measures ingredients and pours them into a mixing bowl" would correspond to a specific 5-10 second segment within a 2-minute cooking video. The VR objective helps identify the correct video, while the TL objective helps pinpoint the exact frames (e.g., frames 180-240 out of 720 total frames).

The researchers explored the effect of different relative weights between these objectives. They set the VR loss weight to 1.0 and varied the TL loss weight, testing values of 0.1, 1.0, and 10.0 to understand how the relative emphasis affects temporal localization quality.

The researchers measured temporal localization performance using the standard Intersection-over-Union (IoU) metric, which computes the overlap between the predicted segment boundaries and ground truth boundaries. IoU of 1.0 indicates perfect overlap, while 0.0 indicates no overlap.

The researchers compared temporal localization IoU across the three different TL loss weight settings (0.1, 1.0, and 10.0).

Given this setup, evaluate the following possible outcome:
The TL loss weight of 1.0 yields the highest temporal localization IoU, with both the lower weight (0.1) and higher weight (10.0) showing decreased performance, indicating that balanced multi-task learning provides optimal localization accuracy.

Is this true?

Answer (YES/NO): NO